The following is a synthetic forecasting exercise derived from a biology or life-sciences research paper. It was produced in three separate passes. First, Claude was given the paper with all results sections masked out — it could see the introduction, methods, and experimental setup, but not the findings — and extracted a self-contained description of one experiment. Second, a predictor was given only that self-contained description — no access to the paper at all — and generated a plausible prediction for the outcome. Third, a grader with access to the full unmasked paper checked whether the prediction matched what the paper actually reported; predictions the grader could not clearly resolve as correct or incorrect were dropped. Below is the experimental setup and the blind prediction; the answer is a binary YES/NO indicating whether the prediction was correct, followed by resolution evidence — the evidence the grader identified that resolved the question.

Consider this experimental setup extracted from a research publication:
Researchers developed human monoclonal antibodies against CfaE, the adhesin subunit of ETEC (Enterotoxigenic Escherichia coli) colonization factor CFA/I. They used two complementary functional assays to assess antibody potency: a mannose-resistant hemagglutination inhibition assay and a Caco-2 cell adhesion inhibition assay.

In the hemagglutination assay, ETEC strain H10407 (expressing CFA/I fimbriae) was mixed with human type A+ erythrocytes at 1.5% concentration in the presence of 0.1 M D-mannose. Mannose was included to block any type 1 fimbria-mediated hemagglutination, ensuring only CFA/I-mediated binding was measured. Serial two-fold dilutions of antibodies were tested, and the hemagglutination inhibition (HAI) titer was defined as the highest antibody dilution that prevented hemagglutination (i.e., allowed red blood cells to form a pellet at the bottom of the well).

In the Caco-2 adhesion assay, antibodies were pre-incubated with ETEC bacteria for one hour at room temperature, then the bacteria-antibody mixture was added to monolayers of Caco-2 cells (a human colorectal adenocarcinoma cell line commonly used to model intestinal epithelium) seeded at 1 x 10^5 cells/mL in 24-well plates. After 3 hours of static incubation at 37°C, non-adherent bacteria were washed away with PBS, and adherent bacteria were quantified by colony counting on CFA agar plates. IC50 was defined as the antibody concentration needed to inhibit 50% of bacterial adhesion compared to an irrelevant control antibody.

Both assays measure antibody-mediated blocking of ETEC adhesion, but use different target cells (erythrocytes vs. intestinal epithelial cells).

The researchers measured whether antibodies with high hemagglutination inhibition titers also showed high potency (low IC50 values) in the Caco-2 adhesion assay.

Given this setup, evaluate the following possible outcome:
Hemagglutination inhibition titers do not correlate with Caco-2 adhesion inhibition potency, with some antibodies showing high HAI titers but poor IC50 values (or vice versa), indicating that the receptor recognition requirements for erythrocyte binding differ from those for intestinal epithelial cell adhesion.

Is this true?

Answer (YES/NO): YES